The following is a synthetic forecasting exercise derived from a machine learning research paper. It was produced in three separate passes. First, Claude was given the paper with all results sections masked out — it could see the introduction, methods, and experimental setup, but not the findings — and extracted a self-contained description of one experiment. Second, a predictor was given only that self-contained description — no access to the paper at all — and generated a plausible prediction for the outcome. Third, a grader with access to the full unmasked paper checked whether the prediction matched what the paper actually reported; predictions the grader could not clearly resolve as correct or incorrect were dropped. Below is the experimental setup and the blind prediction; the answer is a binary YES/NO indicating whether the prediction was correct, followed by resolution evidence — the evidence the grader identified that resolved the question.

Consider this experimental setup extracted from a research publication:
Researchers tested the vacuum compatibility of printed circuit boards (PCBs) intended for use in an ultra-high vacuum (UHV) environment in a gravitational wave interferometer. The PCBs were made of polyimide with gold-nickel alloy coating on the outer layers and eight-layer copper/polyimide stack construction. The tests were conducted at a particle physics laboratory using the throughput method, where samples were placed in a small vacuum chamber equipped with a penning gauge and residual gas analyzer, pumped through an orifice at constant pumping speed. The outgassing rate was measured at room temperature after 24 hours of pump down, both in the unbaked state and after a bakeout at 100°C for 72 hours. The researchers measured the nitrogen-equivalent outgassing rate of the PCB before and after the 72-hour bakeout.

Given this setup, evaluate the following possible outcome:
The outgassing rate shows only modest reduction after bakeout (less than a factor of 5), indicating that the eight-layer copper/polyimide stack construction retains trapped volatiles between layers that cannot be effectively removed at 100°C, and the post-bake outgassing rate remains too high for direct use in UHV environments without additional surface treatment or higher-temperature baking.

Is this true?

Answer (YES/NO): NO